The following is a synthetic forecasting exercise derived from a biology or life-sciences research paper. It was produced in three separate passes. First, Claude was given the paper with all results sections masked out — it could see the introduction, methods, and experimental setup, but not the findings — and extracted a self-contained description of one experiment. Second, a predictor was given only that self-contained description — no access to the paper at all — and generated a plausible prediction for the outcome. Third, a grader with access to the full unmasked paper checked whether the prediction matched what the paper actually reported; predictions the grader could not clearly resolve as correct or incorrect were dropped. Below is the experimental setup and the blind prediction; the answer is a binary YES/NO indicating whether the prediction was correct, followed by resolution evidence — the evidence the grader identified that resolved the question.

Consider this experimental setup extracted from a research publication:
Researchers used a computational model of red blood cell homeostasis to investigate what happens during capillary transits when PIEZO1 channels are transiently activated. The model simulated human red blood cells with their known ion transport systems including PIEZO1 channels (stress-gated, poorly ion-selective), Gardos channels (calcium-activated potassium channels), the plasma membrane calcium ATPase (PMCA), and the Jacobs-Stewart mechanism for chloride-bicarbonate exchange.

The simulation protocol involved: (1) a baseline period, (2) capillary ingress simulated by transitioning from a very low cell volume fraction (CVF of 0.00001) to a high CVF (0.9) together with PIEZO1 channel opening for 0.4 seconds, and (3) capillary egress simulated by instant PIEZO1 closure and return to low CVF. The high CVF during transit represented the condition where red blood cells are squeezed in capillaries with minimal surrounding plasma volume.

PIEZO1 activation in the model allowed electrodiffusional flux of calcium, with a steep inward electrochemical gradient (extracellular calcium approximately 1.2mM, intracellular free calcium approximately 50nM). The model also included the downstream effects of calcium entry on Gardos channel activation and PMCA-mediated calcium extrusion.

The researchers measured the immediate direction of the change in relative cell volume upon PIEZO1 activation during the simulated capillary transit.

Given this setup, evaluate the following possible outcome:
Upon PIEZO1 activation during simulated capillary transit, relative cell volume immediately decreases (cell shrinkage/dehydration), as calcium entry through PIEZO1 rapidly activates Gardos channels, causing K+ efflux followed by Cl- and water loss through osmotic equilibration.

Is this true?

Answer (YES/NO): NO